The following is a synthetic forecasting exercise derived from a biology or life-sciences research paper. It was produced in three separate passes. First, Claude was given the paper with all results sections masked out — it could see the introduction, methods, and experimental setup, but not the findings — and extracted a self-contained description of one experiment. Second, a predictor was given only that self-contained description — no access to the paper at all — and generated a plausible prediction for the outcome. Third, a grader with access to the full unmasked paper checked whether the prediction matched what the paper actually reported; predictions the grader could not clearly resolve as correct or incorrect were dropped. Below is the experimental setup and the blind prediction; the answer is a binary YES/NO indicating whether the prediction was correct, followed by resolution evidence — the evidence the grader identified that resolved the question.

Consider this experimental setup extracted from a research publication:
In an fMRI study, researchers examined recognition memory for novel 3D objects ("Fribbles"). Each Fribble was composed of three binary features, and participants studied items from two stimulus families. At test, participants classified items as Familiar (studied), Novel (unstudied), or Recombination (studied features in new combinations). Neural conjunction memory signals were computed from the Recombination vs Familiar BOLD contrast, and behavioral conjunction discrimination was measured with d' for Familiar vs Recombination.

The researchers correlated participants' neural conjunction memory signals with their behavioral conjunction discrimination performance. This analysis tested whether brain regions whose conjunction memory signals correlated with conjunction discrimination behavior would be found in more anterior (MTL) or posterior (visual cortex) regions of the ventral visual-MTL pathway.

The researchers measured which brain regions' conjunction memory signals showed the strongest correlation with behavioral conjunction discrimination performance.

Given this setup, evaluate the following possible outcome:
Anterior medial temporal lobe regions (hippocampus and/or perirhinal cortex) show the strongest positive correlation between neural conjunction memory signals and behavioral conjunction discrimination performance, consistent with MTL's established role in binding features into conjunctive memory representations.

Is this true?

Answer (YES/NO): NO